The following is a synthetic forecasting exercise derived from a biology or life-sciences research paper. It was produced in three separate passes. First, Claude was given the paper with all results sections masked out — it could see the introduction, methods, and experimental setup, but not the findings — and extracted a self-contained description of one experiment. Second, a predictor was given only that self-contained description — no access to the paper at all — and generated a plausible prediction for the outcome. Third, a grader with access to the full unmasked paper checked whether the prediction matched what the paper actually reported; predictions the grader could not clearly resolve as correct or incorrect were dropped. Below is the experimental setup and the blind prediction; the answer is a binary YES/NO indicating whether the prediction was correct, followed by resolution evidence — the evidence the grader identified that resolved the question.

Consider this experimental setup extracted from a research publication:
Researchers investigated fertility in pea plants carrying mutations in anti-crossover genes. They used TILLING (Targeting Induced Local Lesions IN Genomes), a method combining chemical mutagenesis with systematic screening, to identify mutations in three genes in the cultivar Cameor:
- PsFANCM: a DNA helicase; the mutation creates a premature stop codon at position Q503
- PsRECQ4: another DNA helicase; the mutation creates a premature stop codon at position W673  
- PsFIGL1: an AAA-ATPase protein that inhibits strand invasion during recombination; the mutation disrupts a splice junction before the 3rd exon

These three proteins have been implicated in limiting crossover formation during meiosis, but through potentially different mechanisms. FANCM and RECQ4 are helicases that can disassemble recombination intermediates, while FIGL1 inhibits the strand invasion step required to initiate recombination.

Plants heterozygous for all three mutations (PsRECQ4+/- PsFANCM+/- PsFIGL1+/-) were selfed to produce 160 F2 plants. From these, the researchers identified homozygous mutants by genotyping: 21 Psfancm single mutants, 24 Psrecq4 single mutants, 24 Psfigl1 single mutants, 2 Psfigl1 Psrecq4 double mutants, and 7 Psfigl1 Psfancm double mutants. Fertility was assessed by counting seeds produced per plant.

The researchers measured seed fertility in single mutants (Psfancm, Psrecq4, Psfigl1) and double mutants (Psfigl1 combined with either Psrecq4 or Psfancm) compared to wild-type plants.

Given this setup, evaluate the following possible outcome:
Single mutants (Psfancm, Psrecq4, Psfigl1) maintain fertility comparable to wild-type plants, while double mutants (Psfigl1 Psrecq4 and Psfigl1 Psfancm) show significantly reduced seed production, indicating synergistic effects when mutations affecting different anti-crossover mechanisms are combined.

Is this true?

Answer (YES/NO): NO